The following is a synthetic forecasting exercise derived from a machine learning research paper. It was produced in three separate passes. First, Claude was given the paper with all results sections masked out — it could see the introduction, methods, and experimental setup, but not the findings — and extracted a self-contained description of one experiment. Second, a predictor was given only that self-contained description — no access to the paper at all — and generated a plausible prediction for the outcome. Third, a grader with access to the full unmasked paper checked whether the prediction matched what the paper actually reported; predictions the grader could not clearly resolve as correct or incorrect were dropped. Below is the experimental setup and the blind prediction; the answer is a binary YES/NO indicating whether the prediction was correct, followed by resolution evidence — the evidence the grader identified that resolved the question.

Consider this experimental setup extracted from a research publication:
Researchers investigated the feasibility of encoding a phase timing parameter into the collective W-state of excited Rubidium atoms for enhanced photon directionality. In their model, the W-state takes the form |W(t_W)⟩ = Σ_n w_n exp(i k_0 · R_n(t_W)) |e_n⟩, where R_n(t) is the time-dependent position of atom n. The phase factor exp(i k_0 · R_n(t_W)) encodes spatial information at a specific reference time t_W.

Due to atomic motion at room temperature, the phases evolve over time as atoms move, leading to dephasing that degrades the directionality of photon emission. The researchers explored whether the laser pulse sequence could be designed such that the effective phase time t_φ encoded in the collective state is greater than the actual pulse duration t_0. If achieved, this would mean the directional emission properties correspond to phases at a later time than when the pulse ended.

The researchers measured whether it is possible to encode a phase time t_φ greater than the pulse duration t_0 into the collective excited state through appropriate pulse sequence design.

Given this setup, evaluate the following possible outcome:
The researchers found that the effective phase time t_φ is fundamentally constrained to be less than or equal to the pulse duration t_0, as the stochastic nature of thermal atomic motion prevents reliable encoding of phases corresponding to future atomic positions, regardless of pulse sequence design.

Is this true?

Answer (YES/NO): NO